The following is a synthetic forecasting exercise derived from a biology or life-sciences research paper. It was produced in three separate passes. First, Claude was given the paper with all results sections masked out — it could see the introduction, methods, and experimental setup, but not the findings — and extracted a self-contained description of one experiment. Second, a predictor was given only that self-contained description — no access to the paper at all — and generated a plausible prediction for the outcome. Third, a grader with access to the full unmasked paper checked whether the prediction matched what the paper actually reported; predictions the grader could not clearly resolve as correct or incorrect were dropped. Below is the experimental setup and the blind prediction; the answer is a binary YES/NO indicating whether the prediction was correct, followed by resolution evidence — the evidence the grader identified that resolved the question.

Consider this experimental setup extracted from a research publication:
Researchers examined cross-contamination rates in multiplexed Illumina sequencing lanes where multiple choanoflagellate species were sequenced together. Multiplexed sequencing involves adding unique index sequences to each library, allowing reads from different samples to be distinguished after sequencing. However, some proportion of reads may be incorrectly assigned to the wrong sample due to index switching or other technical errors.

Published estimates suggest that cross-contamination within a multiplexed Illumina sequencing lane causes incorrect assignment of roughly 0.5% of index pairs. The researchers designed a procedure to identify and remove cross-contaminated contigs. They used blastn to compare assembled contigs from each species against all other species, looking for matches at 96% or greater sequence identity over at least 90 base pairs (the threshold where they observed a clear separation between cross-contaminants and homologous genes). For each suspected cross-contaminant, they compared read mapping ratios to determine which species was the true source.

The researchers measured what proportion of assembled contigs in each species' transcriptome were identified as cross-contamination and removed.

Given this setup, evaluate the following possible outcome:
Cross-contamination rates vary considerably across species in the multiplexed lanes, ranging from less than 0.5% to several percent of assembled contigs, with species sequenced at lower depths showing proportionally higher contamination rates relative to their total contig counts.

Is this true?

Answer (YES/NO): NO